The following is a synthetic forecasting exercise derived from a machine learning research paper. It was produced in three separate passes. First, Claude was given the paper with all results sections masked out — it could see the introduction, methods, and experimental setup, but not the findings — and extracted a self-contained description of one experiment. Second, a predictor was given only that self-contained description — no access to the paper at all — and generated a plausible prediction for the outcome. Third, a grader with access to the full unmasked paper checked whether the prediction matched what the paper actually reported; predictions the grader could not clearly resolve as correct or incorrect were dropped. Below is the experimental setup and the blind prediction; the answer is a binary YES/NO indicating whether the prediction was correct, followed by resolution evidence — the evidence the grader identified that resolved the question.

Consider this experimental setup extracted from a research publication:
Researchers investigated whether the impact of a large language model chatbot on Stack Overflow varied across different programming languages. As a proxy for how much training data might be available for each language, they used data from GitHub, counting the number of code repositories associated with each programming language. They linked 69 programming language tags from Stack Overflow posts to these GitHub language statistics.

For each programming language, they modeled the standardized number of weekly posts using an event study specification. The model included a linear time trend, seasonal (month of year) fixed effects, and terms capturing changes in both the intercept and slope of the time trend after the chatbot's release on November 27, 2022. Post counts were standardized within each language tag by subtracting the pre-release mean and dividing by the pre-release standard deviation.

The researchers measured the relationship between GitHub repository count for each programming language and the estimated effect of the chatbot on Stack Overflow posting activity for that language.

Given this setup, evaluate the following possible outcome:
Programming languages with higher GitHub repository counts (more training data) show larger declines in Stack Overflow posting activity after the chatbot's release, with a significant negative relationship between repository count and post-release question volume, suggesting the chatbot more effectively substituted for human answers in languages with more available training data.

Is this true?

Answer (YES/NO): YES